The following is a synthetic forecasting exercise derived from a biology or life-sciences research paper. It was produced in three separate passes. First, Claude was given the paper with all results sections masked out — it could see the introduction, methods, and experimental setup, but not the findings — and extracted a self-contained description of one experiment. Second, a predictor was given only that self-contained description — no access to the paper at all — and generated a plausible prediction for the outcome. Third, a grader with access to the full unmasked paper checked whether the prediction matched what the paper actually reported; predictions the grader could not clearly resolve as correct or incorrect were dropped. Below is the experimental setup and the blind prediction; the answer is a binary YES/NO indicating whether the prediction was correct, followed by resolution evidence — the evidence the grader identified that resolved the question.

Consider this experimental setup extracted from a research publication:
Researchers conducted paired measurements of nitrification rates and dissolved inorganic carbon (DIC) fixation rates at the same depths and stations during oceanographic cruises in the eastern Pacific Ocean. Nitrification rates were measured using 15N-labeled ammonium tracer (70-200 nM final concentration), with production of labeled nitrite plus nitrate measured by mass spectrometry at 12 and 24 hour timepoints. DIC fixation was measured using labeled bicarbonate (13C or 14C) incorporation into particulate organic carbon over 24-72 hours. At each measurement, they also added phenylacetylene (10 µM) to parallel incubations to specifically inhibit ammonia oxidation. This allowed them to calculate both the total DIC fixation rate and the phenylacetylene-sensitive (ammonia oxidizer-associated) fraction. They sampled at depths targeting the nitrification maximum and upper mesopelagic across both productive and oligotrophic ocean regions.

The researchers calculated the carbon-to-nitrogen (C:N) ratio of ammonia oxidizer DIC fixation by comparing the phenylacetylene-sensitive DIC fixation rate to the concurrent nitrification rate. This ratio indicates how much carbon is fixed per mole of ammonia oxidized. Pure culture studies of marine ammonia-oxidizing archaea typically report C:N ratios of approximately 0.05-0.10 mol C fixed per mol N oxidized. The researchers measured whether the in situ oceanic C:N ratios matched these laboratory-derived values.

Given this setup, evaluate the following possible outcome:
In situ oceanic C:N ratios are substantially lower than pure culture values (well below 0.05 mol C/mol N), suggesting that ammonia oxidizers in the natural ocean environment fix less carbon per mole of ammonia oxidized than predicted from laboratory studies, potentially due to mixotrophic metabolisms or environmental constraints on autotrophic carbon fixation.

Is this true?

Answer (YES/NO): NO